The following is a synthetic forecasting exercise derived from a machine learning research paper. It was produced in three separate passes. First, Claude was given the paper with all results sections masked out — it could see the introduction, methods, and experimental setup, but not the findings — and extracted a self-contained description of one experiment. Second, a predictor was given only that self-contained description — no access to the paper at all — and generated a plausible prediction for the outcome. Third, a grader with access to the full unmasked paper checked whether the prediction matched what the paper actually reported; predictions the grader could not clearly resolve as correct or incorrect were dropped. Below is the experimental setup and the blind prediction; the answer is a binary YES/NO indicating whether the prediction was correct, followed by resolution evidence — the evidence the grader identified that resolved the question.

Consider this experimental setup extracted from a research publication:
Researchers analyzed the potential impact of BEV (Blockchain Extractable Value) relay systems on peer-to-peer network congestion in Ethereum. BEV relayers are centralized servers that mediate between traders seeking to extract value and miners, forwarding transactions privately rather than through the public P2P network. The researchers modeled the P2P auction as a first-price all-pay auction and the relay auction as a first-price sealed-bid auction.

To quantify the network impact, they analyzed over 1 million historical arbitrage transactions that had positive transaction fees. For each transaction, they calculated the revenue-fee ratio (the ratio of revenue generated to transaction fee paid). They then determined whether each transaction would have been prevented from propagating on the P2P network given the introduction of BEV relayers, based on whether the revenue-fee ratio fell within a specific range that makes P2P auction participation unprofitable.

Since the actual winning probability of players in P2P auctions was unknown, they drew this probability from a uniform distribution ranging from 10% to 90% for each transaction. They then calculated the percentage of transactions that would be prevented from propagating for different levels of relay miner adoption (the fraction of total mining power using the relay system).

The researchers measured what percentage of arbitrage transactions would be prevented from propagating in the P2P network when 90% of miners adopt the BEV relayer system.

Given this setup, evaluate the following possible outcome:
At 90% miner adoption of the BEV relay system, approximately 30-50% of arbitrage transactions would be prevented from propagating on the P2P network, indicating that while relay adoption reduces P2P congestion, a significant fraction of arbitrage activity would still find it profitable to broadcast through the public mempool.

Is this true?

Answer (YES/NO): YES